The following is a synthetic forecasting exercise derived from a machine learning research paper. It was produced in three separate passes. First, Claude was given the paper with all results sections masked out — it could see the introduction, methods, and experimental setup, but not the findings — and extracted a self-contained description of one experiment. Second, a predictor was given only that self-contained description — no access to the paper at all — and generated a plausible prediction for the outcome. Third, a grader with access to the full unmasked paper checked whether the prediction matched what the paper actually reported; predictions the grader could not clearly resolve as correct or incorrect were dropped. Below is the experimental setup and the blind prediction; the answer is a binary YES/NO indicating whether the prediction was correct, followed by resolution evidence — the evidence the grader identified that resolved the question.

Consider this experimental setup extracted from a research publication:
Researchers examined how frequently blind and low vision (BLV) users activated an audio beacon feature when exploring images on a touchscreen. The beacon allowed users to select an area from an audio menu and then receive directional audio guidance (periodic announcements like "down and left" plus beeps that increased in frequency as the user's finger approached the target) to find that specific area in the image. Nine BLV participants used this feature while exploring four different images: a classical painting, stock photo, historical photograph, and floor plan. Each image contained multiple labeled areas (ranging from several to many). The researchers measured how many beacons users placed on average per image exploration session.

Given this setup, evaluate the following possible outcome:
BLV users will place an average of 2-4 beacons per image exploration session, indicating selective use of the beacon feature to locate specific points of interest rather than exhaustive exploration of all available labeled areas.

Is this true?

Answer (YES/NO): YES